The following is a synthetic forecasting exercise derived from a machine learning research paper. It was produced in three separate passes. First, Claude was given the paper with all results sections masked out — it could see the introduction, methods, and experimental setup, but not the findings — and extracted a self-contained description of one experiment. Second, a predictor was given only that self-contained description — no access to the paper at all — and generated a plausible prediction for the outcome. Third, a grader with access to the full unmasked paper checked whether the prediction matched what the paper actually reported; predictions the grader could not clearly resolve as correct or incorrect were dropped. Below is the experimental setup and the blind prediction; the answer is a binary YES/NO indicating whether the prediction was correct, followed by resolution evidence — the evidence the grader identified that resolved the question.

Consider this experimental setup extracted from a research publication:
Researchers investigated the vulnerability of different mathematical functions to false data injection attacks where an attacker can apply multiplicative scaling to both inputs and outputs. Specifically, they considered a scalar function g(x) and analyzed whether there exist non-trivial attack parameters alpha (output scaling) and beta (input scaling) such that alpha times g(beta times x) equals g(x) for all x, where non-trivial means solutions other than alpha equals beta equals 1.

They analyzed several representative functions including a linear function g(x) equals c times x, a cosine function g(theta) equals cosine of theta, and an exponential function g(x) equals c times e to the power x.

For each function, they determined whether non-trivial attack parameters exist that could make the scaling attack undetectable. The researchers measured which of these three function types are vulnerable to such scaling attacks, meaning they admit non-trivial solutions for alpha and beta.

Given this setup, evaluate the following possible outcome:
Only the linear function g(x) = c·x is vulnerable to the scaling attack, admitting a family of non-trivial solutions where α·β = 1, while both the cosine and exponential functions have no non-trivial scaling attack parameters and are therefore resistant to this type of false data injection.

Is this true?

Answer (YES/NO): NO